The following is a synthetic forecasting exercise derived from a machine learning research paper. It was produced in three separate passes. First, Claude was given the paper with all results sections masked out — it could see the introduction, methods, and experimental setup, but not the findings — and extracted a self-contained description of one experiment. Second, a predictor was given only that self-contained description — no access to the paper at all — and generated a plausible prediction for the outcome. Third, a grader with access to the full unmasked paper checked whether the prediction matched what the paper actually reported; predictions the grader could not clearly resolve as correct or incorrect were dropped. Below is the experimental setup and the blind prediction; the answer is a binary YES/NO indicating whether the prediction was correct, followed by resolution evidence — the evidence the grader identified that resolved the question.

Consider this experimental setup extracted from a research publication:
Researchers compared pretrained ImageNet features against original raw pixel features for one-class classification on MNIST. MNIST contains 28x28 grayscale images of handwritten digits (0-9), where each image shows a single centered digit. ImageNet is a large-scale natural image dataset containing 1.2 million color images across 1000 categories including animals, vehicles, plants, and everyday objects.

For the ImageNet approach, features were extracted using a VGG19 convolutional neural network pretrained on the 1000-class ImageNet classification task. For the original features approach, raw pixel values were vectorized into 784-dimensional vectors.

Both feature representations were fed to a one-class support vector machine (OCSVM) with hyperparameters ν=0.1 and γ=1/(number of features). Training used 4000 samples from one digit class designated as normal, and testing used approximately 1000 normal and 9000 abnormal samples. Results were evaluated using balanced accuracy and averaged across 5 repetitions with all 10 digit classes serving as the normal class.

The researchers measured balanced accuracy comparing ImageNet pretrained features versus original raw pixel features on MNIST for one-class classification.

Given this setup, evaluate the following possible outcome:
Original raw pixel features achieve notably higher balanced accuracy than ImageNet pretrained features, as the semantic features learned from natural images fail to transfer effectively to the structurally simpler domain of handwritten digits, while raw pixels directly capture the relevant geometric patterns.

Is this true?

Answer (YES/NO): YES